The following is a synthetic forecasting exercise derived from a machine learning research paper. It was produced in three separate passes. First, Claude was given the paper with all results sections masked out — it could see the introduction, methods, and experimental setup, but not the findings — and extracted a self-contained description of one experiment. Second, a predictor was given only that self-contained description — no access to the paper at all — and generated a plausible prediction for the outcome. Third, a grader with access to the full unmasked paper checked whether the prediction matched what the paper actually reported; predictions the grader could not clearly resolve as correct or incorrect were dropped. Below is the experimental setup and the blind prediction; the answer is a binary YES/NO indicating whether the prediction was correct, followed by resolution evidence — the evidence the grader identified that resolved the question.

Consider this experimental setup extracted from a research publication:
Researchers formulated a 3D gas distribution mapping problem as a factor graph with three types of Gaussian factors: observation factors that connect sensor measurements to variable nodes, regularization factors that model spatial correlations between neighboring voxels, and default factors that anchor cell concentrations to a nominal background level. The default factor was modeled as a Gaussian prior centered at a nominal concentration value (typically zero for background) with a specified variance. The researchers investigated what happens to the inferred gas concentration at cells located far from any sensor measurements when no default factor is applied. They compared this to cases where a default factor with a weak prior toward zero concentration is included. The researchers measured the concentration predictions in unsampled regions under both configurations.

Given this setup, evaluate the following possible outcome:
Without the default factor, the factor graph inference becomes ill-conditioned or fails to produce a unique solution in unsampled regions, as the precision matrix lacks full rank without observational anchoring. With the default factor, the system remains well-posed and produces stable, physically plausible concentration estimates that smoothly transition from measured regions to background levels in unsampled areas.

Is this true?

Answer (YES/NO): NO